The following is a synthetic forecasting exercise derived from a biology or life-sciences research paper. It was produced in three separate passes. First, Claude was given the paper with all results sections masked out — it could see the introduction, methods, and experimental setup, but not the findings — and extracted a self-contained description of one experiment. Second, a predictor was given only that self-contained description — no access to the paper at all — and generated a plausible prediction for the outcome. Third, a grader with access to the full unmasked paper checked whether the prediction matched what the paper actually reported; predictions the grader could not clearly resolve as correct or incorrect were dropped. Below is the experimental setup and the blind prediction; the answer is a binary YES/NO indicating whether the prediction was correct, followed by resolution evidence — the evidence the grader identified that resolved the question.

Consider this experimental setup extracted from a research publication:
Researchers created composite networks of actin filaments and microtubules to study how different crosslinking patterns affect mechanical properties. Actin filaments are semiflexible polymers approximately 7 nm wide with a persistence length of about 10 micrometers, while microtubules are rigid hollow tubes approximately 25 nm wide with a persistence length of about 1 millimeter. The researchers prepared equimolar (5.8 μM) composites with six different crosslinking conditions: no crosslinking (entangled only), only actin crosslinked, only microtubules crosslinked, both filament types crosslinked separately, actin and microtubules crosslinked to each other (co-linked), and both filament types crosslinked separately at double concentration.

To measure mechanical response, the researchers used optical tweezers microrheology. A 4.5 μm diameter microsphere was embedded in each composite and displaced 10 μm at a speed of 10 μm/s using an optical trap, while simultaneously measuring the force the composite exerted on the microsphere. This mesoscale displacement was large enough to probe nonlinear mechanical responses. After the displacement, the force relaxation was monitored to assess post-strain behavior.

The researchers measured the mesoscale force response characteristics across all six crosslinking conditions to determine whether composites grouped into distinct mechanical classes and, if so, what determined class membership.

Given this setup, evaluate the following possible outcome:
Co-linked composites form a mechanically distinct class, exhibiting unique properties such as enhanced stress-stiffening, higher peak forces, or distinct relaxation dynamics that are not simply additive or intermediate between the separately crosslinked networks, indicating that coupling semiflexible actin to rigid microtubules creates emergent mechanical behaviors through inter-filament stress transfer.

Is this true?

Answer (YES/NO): NO